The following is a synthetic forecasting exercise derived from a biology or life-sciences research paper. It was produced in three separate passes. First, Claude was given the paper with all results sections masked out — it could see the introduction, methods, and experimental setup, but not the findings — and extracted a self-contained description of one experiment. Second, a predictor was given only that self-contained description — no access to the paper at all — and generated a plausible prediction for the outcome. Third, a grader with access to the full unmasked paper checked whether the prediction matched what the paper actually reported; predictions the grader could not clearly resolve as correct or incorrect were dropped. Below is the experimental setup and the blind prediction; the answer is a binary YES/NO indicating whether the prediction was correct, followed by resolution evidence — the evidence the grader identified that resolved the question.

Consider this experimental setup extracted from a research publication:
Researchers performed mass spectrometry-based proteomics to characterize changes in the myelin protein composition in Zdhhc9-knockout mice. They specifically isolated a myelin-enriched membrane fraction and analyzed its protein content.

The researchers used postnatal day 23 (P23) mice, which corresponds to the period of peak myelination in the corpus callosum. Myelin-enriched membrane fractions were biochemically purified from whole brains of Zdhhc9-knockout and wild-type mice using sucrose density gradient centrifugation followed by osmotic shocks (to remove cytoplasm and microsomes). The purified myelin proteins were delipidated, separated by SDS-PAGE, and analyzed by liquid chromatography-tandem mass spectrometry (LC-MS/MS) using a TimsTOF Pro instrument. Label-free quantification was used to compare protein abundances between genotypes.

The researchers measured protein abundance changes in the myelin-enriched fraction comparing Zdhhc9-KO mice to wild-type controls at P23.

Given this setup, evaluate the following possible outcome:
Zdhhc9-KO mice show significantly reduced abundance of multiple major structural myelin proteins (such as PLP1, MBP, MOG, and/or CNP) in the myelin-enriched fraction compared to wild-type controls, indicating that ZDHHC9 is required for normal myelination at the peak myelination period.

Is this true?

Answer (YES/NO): NO